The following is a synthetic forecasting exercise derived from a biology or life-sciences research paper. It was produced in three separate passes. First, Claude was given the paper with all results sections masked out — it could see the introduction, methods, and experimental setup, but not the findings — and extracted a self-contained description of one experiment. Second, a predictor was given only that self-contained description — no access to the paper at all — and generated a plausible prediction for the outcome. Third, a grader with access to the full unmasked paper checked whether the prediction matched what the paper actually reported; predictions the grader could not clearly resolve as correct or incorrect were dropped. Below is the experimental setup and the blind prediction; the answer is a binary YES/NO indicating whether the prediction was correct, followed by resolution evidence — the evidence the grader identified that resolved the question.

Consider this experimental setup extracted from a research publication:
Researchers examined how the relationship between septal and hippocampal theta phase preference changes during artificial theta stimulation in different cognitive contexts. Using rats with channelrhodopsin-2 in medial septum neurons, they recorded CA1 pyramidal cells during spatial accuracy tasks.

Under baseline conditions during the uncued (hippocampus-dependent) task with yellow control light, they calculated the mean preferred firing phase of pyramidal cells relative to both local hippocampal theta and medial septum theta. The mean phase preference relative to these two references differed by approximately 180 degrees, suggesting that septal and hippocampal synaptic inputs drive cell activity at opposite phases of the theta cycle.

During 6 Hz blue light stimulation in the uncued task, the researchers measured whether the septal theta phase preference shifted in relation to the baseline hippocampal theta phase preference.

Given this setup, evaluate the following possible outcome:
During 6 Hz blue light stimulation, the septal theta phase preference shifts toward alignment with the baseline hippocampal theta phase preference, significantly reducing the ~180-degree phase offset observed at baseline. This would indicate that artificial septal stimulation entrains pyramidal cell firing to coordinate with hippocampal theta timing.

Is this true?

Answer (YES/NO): YES